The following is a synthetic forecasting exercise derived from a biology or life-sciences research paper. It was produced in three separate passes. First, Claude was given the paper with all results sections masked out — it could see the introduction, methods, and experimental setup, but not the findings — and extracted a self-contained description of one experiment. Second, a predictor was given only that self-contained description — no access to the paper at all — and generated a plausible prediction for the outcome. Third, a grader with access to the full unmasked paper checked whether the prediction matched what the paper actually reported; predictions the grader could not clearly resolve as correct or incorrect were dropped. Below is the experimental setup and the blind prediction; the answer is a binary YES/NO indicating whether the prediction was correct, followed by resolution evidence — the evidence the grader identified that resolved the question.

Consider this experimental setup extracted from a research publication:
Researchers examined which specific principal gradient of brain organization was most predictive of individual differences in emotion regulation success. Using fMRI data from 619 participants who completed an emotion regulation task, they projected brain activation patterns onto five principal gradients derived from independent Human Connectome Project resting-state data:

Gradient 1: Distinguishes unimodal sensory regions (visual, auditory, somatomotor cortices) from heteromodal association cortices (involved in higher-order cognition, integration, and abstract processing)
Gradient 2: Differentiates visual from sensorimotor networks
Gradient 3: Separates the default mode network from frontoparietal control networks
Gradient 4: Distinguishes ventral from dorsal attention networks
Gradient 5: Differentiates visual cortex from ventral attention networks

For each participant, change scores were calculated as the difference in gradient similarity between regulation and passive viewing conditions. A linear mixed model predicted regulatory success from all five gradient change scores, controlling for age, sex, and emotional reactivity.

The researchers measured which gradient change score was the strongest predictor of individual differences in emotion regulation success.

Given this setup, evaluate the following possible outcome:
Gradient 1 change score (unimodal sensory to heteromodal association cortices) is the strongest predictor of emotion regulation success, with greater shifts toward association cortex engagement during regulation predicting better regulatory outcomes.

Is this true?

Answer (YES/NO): YES